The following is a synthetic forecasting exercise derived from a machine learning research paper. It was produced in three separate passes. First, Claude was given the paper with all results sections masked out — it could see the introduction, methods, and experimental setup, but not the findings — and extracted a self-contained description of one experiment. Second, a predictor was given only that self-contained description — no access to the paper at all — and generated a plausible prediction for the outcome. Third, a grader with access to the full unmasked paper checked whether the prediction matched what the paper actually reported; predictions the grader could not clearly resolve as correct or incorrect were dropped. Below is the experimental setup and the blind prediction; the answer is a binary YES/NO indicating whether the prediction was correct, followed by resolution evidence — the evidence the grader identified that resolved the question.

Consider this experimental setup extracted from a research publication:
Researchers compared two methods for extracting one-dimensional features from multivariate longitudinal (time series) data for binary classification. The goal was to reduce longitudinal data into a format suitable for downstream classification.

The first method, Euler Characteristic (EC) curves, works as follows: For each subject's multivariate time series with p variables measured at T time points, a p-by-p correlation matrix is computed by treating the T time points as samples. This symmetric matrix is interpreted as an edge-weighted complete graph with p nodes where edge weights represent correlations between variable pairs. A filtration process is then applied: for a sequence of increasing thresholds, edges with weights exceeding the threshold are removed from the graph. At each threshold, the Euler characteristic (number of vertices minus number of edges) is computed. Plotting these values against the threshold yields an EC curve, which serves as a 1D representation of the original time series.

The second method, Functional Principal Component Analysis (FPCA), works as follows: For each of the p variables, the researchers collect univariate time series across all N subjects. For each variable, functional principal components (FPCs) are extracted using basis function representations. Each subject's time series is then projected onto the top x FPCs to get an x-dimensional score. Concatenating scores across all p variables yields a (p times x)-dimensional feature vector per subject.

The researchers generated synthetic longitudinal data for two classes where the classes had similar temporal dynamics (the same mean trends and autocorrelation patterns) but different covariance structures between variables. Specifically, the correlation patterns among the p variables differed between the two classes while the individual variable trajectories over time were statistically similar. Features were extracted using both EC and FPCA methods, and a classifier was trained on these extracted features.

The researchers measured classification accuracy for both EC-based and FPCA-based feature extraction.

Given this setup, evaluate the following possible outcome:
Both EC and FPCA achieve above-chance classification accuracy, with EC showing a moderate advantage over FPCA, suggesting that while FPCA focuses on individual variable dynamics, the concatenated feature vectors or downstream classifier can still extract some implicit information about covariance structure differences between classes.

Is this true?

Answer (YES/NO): NO